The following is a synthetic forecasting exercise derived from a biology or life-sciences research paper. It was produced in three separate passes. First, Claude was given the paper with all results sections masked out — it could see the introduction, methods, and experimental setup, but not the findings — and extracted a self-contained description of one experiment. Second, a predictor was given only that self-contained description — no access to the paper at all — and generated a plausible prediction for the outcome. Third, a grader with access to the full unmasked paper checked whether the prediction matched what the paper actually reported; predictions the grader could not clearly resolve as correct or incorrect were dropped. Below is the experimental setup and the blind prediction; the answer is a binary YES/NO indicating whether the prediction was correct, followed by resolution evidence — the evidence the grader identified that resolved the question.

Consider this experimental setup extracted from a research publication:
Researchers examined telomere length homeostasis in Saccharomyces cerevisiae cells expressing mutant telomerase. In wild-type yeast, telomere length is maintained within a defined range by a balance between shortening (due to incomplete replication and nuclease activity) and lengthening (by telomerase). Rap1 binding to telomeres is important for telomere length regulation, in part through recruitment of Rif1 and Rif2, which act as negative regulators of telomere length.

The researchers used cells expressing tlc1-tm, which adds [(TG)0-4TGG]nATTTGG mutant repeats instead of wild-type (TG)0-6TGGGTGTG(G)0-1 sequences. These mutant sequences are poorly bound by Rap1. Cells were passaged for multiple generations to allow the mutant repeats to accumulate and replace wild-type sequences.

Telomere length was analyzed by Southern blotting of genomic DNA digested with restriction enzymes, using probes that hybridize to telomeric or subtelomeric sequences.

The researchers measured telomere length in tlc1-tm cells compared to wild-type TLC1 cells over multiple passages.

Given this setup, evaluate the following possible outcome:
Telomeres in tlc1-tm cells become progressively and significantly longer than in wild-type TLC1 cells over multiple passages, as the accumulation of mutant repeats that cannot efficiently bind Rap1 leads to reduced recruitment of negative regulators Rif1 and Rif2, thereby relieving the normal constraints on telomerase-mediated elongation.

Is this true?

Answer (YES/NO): NO